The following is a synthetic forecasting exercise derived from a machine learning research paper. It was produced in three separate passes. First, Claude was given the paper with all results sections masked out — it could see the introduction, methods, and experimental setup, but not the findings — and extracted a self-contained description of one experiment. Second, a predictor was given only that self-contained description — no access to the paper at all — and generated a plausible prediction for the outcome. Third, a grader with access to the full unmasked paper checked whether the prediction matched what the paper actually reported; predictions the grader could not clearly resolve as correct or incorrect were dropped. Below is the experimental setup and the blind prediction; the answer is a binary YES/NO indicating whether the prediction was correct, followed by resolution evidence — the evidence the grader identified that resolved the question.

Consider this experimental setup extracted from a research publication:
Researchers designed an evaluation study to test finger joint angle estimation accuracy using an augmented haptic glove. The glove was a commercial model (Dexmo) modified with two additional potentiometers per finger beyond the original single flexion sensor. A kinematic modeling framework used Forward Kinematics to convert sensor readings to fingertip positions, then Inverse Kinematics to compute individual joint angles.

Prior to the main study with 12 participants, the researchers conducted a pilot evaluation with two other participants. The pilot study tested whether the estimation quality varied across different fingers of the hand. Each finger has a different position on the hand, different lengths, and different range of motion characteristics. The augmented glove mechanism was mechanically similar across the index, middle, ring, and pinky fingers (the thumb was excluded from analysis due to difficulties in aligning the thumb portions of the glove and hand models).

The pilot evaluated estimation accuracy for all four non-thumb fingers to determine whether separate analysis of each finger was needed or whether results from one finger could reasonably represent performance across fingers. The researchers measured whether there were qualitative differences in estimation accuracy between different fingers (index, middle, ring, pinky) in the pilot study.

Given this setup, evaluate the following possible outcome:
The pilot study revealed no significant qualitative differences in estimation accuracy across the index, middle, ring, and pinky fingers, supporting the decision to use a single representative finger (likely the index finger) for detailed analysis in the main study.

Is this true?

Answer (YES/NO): YES